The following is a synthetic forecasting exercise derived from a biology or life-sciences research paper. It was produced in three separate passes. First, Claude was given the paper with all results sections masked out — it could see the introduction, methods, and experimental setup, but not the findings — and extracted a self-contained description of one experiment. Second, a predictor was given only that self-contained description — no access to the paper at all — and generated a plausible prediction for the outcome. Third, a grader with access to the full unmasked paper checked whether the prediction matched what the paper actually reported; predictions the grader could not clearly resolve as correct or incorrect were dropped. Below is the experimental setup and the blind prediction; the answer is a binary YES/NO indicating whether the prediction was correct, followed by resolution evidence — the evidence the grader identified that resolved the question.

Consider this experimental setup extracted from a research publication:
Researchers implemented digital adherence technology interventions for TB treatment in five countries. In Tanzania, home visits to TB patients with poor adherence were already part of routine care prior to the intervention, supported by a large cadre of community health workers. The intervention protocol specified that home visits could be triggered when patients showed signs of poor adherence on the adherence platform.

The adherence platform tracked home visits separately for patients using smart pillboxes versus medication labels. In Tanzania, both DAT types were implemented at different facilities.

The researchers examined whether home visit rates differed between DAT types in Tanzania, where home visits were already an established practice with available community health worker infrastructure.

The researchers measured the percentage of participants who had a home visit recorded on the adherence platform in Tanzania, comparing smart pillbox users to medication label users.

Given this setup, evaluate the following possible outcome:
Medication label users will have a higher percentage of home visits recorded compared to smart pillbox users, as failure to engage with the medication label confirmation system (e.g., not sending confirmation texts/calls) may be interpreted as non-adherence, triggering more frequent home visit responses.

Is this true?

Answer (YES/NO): YES